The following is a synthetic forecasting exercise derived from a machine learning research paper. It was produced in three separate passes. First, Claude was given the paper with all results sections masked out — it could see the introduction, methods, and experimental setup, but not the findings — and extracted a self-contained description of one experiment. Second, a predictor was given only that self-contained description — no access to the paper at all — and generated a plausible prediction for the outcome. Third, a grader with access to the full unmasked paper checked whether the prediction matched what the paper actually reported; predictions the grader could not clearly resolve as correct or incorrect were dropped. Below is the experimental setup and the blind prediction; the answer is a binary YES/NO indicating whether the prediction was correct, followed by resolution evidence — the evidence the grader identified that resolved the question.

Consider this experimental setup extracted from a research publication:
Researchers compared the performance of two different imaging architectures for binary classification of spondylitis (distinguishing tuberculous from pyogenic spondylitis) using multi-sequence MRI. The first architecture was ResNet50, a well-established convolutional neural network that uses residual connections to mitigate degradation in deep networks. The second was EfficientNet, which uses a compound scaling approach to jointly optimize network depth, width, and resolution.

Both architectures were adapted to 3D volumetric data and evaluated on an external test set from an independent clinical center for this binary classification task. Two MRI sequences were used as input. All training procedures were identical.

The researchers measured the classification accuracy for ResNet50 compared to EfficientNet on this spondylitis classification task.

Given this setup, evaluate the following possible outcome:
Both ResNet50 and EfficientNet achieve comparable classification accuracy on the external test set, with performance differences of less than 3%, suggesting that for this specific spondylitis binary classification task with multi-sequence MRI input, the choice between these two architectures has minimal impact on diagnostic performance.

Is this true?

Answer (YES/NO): NO